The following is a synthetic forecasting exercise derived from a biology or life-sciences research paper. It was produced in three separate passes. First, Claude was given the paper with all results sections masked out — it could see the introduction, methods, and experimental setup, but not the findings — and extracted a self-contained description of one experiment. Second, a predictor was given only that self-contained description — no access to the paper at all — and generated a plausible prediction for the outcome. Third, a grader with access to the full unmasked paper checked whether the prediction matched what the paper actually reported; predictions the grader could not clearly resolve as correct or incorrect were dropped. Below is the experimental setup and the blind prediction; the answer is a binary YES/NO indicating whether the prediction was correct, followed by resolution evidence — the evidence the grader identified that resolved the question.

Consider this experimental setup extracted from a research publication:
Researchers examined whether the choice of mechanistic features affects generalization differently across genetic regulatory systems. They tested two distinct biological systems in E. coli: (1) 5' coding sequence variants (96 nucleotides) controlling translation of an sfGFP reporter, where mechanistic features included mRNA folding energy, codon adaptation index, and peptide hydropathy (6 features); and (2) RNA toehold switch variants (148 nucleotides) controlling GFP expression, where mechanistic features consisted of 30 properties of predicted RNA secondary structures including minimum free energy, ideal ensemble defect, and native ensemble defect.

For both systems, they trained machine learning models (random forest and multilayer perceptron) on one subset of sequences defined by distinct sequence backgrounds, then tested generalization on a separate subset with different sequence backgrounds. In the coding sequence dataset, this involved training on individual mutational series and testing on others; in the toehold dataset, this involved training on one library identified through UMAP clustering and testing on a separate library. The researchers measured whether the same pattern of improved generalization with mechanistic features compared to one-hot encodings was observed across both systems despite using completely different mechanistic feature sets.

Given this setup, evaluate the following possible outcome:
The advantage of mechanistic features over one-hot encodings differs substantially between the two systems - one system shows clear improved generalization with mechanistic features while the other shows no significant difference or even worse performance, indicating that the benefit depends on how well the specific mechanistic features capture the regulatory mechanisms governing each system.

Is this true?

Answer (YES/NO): NO